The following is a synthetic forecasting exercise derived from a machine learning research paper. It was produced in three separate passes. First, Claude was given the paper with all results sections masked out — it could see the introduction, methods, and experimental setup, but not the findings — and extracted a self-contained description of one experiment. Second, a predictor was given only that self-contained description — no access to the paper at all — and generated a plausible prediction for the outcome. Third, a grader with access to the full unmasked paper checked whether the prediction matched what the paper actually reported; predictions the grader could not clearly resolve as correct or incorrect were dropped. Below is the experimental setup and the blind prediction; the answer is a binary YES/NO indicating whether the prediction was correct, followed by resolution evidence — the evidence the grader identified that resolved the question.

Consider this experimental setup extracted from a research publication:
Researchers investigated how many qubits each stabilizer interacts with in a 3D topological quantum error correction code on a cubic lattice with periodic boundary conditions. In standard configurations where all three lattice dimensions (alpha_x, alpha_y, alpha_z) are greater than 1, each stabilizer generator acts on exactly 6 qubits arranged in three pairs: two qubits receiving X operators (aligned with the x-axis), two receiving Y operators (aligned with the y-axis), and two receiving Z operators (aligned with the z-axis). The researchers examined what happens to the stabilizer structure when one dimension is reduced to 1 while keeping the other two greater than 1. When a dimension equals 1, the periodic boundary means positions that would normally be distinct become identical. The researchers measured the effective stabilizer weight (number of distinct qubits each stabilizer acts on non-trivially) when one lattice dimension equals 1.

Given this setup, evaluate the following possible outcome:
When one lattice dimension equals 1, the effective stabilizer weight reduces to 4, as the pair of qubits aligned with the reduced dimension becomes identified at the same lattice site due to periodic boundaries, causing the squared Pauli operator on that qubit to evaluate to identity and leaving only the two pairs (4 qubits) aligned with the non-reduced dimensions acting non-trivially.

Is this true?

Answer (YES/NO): YES